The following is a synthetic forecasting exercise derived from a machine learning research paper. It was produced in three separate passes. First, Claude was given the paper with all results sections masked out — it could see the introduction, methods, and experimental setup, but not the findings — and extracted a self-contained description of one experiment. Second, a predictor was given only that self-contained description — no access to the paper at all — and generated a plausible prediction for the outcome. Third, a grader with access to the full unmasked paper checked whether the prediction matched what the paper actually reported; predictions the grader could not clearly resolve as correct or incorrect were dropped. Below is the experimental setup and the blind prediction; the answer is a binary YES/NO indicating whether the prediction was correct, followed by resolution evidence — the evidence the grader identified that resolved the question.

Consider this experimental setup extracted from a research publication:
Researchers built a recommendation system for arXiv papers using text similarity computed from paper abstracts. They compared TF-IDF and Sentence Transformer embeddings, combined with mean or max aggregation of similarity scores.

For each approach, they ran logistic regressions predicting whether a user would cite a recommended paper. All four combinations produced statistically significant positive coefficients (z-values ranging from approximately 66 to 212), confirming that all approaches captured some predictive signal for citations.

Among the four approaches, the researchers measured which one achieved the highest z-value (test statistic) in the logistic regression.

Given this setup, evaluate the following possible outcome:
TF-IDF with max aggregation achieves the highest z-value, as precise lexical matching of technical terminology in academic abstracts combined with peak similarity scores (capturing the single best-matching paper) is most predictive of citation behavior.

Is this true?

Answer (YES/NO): YES